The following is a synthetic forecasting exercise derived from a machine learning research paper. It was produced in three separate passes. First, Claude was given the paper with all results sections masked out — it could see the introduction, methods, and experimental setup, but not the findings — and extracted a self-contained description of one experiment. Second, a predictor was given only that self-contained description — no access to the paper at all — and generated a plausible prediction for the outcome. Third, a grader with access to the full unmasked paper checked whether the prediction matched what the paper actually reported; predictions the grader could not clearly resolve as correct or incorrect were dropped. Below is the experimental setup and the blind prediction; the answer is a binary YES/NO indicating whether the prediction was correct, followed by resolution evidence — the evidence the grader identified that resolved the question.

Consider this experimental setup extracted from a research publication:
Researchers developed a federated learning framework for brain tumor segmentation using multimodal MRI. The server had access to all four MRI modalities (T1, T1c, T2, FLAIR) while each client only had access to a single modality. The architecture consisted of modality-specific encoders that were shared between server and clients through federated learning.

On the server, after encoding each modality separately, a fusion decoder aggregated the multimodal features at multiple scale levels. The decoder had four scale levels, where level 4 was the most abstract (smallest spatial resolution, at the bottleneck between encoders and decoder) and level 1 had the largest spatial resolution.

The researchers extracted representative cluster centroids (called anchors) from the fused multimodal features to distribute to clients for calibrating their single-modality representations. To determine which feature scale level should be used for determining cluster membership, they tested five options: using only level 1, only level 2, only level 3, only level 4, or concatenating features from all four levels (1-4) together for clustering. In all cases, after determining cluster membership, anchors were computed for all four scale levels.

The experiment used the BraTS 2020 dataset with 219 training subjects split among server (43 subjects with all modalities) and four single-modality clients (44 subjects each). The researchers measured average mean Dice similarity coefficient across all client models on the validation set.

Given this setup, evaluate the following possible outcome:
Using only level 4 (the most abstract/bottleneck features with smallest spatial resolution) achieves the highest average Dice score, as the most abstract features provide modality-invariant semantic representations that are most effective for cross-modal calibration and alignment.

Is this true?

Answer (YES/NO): YES